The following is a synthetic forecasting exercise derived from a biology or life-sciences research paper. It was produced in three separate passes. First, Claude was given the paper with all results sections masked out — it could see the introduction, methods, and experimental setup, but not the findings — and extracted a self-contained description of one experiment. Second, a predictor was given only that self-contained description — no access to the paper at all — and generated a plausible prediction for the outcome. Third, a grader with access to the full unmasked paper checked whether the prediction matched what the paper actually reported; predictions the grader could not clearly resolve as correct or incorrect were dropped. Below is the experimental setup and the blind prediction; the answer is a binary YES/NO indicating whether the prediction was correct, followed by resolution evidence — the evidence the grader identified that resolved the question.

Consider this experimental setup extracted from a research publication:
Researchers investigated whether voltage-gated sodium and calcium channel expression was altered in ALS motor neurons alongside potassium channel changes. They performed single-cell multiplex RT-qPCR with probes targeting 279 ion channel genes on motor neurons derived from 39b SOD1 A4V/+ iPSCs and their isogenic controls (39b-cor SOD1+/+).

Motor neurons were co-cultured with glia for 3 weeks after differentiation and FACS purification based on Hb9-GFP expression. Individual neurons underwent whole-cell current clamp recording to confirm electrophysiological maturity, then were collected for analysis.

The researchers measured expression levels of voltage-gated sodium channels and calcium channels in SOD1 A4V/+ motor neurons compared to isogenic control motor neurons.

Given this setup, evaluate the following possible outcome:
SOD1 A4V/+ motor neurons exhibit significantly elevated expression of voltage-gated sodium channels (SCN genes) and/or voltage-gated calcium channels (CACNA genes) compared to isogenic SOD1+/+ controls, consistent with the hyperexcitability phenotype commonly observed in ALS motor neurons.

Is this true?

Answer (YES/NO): NO